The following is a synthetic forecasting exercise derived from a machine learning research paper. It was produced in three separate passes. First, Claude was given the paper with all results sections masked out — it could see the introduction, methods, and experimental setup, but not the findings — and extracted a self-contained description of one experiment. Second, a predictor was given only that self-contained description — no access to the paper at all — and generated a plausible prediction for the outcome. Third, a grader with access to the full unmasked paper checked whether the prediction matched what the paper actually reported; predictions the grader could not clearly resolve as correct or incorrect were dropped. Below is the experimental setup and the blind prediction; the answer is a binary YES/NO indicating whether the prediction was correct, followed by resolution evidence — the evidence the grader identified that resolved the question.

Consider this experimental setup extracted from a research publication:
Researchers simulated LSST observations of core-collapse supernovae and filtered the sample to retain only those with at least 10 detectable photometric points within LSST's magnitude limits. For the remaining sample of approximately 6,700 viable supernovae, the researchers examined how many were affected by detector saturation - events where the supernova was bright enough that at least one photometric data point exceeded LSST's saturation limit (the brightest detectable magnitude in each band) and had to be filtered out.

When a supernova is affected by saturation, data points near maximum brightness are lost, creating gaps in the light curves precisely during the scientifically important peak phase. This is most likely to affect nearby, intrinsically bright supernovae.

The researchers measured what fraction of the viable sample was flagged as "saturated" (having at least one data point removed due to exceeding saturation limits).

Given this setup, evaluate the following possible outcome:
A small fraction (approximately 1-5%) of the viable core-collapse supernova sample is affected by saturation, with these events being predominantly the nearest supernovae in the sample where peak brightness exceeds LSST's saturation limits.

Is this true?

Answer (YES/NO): NO